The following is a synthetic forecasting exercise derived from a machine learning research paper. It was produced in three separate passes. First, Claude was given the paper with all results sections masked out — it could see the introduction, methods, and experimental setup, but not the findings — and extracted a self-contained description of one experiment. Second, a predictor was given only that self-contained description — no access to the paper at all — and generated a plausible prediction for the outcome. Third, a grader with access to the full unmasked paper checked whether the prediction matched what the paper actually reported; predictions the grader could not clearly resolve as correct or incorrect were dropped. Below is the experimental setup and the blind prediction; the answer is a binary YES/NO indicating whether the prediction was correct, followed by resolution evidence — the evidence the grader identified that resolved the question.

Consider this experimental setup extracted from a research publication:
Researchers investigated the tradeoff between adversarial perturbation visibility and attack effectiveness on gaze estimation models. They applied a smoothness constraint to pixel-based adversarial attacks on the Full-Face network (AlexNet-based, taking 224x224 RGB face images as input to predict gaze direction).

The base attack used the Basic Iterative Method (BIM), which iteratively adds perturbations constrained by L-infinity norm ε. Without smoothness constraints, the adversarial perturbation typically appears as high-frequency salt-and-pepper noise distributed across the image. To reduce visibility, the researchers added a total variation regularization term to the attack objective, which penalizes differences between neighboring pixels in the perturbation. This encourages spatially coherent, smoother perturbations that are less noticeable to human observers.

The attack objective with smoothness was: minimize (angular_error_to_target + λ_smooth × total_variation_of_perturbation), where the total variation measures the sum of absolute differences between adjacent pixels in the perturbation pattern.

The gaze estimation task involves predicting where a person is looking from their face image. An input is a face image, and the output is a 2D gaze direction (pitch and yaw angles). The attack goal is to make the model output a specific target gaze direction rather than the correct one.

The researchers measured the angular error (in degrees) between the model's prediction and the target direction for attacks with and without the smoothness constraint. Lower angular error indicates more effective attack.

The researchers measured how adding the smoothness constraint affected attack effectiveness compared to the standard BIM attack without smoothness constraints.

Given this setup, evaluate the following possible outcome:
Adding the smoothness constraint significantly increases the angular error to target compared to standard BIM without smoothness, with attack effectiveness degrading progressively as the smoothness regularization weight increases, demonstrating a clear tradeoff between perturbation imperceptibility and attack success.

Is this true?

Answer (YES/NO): NO